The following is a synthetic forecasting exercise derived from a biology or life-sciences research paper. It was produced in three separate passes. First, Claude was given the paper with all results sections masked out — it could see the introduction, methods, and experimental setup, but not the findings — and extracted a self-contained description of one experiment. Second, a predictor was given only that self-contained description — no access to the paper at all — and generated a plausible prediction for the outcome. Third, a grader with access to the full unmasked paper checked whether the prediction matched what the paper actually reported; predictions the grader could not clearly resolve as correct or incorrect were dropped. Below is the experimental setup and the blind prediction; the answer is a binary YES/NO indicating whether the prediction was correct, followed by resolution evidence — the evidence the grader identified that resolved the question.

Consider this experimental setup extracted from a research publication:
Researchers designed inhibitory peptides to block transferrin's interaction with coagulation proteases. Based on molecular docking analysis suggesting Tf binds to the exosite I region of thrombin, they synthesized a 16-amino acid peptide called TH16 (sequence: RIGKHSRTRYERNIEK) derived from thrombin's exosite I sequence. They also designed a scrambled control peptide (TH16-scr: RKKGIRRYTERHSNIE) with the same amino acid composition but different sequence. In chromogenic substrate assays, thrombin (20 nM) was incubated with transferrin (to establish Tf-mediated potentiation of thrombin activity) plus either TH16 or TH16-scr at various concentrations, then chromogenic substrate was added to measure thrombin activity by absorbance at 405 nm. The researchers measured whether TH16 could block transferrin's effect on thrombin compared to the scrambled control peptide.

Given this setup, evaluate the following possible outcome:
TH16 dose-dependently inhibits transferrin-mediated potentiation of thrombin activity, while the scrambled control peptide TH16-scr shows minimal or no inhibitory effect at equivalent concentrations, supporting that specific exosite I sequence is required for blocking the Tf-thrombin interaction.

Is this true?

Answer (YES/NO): YES